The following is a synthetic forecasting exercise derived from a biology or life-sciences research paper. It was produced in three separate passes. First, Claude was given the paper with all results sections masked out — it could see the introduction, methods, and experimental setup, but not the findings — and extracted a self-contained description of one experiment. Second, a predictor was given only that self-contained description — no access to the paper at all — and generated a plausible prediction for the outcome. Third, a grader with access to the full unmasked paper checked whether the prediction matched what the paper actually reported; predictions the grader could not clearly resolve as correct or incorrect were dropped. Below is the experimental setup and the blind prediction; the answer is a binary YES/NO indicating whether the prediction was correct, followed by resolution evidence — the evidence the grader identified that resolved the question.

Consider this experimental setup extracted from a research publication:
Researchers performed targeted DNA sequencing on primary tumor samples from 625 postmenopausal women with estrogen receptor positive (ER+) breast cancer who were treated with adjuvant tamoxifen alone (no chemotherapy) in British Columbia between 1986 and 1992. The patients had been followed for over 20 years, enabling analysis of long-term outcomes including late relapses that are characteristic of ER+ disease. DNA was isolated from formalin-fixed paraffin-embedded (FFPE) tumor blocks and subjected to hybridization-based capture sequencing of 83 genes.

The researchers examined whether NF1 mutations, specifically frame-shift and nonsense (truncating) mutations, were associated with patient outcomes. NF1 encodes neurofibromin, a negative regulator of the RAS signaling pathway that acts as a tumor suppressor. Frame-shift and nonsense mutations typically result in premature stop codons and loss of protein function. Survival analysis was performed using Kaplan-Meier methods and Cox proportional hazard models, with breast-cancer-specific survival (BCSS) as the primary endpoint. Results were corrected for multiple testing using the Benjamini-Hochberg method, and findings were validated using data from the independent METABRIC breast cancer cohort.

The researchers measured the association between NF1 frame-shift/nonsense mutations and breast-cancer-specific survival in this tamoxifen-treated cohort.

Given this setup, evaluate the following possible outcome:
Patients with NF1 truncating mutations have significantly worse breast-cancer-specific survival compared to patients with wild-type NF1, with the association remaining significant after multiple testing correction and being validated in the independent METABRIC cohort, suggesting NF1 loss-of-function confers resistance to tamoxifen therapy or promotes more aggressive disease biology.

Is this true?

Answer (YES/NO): NO